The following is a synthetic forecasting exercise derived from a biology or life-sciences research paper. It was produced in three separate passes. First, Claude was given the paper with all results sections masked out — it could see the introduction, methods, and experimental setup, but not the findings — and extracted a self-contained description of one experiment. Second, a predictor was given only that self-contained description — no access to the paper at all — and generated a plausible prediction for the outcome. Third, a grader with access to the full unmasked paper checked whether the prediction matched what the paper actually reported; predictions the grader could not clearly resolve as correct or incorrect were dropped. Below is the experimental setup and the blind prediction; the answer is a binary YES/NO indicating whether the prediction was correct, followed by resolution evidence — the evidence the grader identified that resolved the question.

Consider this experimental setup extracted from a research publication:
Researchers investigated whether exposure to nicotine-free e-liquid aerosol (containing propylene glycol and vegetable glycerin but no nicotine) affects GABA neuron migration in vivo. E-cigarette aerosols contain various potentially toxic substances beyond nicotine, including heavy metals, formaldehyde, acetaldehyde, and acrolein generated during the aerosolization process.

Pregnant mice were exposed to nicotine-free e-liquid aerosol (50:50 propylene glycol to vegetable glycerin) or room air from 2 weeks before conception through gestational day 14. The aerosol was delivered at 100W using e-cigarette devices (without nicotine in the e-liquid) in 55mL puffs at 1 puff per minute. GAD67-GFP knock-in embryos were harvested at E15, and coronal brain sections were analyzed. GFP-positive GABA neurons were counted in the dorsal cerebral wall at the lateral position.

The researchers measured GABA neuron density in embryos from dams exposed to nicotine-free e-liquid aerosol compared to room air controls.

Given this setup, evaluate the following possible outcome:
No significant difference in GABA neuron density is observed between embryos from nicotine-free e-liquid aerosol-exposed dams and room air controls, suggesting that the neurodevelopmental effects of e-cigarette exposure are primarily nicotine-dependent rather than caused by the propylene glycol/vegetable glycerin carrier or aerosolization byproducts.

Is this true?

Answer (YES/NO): YES